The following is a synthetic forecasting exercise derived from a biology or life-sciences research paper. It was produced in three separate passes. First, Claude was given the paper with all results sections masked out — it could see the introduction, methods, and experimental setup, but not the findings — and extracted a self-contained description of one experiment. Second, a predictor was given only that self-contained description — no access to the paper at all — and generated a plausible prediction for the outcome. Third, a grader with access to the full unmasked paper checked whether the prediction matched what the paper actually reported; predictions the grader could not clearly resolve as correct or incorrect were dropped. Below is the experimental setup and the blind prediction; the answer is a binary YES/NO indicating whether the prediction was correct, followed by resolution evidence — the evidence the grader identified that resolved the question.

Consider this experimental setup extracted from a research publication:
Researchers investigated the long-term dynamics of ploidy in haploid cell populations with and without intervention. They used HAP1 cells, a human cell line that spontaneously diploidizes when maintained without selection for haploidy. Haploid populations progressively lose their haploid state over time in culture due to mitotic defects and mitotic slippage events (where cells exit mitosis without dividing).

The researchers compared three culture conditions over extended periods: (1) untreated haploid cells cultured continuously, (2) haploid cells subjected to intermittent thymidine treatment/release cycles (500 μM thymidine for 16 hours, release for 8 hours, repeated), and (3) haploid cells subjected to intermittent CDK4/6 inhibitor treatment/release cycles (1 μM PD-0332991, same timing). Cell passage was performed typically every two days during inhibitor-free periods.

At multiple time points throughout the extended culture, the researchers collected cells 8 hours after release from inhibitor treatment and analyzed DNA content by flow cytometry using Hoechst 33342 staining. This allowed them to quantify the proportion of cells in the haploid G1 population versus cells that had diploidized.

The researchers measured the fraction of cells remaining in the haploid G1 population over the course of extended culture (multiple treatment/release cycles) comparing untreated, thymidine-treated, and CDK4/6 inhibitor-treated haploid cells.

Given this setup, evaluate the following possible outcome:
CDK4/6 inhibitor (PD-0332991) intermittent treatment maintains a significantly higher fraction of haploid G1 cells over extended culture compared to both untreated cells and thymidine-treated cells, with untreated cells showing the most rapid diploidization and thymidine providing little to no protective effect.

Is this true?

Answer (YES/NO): NO